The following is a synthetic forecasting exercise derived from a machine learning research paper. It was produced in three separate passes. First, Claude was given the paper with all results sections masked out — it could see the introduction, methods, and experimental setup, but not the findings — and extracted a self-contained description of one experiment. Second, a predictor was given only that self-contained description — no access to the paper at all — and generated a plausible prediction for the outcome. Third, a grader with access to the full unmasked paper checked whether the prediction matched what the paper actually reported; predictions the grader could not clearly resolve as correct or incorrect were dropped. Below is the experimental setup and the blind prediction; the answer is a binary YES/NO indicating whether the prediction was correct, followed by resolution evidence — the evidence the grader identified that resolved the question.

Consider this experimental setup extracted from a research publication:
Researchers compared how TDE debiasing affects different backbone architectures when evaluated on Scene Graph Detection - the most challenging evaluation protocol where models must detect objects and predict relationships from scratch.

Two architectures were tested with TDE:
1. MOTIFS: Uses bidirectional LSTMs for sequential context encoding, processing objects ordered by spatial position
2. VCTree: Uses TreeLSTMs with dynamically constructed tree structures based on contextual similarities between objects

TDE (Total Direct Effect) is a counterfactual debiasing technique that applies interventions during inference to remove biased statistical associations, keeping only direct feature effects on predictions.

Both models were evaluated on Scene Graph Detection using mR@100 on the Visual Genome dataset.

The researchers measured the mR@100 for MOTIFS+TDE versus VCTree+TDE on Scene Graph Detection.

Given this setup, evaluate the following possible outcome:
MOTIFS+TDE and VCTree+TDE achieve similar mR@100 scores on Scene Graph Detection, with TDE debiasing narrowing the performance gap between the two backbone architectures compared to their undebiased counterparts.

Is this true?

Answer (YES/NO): NO